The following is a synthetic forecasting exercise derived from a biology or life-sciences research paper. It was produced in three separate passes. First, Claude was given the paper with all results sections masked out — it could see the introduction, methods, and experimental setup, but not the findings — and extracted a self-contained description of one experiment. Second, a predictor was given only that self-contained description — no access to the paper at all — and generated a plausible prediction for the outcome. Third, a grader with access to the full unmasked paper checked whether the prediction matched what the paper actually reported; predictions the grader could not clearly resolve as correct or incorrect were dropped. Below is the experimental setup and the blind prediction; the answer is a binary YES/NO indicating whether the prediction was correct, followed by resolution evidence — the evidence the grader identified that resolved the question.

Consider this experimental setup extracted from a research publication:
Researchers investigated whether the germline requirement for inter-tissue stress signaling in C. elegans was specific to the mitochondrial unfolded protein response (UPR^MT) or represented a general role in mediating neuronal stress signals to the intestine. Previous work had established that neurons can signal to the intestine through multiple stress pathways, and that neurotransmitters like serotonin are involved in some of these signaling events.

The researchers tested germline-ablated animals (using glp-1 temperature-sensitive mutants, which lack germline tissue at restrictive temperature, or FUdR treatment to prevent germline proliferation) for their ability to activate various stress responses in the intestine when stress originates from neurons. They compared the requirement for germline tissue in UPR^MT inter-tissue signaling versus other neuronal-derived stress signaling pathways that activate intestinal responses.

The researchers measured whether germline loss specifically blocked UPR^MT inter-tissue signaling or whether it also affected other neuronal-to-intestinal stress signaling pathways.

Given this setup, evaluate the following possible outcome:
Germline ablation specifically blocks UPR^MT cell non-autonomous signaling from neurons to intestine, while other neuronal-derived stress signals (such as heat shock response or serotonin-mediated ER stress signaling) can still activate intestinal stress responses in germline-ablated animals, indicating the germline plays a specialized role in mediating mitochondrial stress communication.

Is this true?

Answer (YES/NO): YES